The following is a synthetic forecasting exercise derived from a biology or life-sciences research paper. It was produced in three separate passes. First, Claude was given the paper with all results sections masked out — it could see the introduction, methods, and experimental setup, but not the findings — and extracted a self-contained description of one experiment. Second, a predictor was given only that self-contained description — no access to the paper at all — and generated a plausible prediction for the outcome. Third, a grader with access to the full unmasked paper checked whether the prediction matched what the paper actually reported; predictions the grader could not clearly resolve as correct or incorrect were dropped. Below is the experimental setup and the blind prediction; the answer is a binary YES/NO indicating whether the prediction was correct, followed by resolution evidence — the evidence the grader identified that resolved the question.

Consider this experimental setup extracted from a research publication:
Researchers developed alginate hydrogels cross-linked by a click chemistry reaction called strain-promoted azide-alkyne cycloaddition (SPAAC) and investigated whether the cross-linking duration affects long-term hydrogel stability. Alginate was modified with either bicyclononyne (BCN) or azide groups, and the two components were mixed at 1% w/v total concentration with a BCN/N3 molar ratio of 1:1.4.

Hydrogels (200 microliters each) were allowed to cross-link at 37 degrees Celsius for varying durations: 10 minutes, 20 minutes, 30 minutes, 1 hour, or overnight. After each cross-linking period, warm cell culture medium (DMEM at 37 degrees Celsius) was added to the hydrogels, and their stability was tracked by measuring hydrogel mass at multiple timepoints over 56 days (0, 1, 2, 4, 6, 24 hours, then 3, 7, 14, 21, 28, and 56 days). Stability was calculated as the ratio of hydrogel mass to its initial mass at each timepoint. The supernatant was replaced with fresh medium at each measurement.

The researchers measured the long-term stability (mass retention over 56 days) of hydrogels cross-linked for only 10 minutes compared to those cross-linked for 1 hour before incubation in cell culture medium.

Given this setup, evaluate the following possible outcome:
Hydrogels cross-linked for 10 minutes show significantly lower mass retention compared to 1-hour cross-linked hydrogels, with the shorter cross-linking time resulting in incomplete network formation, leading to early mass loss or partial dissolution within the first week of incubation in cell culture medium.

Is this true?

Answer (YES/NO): NO